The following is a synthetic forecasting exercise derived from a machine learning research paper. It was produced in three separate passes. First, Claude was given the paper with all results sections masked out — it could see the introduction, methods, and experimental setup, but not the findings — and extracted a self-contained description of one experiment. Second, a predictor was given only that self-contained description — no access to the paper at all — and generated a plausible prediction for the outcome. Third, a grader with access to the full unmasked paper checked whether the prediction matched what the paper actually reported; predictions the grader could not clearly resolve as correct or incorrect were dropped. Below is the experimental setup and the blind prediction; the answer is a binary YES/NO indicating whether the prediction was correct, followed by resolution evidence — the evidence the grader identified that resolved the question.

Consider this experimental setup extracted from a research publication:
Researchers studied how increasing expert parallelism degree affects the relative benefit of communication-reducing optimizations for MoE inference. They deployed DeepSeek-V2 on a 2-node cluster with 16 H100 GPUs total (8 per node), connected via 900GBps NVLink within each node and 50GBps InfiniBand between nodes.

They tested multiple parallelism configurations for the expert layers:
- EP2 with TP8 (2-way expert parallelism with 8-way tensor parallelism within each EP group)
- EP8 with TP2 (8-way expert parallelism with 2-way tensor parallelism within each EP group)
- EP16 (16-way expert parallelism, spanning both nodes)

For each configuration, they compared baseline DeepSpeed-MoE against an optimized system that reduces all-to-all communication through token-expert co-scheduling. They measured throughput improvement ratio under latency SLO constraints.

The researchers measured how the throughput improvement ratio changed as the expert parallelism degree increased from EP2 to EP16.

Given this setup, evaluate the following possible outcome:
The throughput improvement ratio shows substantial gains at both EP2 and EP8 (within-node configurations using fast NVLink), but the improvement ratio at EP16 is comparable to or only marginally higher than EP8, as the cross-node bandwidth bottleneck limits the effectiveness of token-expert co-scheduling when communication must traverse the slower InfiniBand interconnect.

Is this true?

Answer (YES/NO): NO